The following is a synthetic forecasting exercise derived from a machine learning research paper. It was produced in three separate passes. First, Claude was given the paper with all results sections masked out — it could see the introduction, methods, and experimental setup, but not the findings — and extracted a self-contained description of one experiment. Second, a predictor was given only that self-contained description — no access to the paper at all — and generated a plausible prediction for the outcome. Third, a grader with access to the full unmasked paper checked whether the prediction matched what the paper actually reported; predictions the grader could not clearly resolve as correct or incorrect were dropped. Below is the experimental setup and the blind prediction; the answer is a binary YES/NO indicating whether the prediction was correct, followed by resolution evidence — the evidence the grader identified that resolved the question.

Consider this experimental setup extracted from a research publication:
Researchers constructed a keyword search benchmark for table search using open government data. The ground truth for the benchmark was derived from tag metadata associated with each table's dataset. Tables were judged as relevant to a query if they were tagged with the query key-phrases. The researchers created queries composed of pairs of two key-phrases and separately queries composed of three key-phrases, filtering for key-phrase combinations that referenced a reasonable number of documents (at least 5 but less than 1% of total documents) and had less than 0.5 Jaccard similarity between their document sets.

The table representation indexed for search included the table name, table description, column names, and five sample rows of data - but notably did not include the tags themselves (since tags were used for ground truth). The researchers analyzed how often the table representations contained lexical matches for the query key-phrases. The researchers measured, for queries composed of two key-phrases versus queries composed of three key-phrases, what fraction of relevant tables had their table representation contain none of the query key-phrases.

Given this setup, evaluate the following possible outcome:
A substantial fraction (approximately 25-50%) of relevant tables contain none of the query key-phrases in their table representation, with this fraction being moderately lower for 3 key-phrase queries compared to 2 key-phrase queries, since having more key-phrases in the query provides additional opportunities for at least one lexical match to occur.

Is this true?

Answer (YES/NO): NO